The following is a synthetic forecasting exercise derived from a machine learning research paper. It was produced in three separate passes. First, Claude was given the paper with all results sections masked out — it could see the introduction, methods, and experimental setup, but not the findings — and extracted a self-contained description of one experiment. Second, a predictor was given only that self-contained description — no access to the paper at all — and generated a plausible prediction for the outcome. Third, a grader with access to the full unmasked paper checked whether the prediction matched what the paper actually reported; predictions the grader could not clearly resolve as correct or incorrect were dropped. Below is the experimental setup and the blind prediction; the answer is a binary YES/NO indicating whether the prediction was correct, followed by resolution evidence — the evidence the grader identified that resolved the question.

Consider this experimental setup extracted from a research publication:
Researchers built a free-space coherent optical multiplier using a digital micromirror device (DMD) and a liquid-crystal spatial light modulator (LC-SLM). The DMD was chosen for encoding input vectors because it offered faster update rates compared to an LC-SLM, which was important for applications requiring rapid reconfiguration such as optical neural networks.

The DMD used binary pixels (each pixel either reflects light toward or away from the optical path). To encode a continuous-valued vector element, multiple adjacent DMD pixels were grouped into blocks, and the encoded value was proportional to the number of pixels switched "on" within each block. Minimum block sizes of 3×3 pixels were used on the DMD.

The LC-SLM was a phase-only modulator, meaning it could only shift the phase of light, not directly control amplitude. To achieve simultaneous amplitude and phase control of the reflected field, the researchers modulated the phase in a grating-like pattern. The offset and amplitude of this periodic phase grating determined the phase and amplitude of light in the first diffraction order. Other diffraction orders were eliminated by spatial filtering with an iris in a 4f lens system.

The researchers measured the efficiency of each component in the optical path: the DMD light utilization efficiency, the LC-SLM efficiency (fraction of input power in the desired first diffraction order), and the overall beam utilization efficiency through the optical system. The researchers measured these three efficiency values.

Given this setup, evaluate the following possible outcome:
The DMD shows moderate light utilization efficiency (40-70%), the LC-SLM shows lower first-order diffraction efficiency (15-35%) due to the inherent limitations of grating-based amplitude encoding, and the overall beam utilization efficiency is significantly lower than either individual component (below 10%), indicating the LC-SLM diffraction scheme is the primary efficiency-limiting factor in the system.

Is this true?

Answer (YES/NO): NO